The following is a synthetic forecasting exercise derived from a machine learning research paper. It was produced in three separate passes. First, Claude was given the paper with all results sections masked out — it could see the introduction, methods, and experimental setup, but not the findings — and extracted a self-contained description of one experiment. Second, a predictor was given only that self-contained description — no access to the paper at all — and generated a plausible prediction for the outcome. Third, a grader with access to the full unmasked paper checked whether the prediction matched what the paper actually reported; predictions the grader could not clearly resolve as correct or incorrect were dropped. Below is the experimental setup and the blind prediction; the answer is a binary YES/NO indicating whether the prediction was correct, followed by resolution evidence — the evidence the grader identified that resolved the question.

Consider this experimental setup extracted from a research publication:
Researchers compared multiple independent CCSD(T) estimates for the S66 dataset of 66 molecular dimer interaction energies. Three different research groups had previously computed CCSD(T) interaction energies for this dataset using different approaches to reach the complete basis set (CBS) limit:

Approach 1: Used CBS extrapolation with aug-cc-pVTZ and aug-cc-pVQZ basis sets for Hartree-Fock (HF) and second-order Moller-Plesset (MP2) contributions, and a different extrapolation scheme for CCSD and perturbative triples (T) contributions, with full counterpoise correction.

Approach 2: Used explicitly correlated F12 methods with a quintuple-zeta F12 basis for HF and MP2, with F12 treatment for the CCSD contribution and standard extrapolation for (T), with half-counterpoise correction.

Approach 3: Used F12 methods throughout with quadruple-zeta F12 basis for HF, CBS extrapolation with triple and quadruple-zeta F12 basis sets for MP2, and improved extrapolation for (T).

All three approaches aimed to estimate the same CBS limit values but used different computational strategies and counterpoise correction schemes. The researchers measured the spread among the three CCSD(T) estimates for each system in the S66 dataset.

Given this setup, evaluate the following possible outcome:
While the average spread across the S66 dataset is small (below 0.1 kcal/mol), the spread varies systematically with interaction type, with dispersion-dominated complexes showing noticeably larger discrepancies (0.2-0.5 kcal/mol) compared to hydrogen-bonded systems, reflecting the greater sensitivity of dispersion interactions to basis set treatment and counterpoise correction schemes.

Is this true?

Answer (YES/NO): NO